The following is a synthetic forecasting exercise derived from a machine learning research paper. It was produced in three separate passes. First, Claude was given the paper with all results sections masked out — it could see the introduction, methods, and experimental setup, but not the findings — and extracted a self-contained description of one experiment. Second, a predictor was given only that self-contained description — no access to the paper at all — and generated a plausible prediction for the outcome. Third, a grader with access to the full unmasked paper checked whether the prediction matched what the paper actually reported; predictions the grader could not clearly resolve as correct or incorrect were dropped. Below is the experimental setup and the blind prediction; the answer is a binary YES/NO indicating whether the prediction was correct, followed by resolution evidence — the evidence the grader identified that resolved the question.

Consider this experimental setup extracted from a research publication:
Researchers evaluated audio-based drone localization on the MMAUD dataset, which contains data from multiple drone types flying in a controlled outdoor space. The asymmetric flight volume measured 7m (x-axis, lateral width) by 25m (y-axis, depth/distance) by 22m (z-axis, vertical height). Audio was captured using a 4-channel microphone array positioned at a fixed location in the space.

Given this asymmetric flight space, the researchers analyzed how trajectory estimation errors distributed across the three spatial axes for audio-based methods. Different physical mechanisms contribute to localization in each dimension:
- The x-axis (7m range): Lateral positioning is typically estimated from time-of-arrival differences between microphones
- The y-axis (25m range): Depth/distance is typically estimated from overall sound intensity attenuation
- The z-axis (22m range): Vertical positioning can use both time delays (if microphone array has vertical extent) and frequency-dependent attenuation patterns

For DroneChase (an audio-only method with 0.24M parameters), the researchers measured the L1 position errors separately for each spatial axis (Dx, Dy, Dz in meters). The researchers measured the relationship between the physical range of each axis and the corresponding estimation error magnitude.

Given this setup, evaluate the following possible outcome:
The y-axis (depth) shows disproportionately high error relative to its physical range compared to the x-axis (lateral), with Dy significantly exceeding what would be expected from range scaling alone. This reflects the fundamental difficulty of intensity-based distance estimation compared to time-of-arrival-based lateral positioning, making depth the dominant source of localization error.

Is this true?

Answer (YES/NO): NO